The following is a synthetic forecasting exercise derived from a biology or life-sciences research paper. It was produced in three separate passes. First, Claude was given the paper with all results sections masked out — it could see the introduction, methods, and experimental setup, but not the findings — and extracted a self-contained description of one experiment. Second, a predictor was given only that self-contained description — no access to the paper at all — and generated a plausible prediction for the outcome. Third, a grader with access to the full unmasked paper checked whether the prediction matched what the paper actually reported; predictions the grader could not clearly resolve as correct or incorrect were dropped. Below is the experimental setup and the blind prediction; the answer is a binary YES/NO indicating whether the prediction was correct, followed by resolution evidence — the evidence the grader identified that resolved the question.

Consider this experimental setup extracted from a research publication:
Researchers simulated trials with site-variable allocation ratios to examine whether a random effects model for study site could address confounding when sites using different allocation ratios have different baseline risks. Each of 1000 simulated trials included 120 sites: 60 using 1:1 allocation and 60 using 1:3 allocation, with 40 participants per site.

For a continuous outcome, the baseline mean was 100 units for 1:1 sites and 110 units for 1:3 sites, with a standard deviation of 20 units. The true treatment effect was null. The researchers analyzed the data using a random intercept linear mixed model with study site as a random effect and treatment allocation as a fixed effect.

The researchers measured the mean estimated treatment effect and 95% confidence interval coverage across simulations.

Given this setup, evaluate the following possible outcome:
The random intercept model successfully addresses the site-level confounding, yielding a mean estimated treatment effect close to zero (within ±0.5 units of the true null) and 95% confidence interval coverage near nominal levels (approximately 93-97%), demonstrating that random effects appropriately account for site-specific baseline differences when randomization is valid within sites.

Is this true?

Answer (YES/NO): NO